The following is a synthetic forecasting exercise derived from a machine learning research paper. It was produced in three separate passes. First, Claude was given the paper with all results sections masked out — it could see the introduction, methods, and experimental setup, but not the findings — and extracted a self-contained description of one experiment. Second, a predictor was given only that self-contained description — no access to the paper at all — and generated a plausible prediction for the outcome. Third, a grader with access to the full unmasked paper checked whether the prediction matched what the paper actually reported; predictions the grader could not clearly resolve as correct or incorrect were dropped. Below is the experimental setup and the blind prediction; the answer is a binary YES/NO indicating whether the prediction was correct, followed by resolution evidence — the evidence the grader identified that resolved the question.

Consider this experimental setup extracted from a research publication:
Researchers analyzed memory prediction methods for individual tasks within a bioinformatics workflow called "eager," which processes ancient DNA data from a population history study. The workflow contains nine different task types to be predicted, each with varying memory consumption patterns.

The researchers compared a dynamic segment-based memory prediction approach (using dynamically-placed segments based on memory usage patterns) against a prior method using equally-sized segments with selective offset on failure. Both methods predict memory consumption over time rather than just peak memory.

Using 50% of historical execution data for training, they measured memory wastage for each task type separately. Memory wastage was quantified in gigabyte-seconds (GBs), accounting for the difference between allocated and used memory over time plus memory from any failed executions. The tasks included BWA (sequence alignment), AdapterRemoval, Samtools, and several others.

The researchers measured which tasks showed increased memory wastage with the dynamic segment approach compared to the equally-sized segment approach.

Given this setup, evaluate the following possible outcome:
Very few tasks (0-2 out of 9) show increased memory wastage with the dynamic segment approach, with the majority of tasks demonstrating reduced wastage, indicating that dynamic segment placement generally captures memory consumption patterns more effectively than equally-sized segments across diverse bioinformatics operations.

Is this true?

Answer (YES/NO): YES